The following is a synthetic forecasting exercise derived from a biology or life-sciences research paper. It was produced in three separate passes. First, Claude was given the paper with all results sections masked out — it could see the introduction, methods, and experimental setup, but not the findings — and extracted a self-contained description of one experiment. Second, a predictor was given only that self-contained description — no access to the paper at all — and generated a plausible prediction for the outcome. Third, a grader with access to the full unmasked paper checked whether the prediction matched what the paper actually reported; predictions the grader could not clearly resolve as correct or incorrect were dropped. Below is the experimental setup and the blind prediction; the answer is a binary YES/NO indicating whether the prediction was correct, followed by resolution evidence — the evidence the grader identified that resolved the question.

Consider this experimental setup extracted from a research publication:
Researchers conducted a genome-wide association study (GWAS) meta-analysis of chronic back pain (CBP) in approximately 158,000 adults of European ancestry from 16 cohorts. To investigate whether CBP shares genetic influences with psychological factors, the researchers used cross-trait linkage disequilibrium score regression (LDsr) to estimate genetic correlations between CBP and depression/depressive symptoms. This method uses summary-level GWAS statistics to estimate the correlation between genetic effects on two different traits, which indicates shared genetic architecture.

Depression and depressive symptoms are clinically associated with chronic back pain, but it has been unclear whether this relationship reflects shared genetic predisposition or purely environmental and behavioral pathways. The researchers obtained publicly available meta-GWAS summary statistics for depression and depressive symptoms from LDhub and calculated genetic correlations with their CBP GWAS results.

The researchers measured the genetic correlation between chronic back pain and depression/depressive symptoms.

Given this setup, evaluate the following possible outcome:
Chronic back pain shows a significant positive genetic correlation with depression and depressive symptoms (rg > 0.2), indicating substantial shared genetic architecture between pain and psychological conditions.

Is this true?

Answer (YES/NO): YES